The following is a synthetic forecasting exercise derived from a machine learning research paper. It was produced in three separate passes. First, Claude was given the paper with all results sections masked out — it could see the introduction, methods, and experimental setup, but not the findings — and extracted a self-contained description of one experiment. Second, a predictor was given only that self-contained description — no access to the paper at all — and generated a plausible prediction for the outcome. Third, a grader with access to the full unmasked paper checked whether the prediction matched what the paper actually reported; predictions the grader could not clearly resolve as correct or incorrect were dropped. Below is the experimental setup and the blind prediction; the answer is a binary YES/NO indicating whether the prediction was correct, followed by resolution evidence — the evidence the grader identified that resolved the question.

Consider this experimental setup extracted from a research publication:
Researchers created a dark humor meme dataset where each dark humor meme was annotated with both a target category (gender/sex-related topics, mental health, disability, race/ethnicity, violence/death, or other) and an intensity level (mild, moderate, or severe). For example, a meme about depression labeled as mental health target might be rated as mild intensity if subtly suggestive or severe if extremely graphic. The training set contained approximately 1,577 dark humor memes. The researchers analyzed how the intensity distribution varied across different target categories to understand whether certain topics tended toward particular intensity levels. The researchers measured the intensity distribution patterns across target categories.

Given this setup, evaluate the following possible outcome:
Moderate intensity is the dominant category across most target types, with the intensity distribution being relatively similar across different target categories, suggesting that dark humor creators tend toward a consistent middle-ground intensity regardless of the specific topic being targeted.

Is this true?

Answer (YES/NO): NO